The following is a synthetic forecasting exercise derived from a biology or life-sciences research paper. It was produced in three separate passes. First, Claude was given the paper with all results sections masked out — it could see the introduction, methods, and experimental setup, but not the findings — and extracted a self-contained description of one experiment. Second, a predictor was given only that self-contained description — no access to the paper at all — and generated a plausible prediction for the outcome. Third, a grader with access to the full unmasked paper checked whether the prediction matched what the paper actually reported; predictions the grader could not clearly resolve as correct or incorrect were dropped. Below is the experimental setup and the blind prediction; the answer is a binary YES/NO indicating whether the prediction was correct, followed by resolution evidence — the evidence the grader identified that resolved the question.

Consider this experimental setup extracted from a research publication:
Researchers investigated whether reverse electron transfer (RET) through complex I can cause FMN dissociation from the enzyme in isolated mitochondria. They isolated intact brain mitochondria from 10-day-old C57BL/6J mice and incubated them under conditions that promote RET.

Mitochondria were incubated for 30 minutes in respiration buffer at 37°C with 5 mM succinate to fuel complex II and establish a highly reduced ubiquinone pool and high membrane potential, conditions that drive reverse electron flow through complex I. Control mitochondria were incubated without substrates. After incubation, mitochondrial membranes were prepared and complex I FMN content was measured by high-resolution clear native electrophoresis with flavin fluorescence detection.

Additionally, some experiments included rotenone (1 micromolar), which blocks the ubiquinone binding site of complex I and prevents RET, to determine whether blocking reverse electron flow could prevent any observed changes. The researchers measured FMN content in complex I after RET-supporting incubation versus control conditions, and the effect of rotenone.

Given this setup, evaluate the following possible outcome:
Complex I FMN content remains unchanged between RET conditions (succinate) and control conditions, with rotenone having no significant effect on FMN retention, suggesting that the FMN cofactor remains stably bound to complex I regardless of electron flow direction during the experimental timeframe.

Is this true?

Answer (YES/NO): NO